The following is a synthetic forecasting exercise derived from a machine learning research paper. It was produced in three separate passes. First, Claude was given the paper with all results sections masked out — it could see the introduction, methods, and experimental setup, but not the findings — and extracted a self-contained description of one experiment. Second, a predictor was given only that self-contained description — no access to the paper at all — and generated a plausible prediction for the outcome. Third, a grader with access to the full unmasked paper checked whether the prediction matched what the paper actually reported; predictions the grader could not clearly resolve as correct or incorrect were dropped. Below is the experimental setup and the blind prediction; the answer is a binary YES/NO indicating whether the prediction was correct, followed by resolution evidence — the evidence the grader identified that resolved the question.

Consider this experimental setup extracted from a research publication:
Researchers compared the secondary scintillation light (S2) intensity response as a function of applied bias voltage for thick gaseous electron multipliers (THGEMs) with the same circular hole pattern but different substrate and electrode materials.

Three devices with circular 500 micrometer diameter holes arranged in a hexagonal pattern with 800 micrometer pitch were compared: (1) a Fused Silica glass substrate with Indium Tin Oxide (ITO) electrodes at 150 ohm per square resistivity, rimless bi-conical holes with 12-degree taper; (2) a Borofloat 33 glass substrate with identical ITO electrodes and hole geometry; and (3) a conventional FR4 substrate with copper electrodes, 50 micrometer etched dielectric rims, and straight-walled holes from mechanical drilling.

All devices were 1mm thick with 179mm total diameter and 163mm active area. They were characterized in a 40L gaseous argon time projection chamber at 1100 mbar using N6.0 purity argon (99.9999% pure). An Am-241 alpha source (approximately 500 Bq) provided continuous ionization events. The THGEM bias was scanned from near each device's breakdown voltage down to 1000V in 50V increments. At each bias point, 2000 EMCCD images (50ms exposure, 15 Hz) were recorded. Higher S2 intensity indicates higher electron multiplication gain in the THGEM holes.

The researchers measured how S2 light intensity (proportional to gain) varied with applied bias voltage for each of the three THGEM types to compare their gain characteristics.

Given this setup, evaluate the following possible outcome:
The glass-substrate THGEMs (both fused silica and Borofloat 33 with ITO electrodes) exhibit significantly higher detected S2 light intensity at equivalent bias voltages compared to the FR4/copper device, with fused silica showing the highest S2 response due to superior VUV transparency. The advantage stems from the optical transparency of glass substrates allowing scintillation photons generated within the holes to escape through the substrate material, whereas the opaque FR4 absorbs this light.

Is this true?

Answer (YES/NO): NO